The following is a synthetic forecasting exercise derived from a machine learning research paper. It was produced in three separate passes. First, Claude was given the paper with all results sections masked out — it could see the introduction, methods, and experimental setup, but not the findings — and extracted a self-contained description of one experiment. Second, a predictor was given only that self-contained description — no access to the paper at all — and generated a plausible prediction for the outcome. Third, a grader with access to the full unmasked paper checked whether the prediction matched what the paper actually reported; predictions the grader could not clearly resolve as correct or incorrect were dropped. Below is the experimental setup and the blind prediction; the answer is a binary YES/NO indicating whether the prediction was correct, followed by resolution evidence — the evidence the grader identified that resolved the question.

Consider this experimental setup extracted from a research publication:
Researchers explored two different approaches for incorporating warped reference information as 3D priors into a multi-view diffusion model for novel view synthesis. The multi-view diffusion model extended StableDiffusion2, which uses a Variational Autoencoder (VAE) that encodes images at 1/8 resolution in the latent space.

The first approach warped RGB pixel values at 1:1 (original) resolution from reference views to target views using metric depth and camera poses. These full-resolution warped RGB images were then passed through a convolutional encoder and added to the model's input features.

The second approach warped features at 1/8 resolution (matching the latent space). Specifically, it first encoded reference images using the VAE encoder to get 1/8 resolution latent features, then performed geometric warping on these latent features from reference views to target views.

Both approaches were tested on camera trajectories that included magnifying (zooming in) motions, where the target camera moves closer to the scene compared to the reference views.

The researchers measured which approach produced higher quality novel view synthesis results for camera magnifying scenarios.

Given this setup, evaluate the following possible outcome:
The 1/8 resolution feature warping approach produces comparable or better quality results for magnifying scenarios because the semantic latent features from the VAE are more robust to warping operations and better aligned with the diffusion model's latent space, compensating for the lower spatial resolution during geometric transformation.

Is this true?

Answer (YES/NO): NO